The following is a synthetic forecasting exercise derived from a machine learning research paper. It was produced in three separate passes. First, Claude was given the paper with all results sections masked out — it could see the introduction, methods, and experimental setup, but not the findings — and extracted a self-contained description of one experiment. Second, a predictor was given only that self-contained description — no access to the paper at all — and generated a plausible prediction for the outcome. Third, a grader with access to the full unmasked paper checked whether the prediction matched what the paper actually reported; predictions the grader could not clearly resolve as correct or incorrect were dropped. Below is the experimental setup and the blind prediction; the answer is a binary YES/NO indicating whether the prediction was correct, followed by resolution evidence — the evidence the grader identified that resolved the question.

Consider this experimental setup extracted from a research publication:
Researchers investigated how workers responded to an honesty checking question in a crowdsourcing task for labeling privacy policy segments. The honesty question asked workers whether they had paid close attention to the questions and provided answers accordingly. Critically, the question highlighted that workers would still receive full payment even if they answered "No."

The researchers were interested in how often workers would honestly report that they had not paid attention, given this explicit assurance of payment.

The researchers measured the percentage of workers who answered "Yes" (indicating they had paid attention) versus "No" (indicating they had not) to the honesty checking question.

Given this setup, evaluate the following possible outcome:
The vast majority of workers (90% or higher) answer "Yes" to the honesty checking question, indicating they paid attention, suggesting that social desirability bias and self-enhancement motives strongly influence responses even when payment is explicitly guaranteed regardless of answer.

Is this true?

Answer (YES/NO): YES